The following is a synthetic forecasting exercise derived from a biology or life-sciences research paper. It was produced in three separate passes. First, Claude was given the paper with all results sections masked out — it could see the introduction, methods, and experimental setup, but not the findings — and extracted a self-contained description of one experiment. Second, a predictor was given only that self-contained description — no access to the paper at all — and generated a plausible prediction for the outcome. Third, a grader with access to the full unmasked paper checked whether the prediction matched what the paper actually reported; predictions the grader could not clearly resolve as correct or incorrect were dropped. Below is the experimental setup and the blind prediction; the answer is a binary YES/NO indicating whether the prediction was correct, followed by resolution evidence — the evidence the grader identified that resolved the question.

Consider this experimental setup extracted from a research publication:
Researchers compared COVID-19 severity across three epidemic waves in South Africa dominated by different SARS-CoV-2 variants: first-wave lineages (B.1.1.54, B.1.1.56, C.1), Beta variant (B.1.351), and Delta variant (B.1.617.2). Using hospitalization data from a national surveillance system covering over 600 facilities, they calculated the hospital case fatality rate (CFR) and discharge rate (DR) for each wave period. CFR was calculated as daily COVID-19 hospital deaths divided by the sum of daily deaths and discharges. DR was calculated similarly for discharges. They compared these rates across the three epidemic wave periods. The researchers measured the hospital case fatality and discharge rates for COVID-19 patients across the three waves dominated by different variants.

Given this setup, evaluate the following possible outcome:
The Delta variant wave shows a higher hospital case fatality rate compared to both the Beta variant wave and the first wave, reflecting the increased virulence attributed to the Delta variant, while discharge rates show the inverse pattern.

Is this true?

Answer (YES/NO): NO